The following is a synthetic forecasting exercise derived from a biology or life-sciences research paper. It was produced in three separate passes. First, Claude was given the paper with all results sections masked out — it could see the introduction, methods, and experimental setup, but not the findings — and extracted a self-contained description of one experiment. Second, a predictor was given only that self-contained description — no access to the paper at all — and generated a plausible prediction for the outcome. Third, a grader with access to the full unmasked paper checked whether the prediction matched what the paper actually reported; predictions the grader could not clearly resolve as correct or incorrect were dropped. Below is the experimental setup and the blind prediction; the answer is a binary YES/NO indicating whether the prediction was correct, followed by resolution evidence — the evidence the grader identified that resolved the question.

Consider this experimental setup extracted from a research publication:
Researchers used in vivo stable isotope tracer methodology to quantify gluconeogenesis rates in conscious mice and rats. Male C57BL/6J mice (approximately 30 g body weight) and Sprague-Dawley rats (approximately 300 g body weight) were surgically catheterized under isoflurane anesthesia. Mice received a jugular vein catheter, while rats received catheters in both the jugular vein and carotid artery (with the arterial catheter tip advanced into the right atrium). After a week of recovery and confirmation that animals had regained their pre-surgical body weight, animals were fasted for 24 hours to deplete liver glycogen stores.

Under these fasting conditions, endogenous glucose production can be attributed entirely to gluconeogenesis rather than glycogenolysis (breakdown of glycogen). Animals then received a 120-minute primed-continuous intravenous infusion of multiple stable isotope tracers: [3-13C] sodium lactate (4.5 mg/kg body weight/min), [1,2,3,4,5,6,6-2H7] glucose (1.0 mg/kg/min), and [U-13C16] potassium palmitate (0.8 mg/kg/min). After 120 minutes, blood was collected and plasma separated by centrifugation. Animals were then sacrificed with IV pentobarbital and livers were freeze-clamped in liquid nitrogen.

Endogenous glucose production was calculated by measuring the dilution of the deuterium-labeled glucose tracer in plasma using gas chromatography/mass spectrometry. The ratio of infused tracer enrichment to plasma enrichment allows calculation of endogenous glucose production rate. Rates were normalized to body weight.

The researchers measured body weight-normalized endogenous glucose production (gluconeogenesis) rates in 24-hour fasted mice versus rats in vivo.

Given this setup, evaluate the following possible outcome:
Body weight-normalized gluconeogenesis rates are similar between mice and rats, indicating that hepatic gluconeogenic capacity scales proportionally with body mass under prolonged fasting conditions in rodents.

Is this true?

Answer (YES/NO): NO